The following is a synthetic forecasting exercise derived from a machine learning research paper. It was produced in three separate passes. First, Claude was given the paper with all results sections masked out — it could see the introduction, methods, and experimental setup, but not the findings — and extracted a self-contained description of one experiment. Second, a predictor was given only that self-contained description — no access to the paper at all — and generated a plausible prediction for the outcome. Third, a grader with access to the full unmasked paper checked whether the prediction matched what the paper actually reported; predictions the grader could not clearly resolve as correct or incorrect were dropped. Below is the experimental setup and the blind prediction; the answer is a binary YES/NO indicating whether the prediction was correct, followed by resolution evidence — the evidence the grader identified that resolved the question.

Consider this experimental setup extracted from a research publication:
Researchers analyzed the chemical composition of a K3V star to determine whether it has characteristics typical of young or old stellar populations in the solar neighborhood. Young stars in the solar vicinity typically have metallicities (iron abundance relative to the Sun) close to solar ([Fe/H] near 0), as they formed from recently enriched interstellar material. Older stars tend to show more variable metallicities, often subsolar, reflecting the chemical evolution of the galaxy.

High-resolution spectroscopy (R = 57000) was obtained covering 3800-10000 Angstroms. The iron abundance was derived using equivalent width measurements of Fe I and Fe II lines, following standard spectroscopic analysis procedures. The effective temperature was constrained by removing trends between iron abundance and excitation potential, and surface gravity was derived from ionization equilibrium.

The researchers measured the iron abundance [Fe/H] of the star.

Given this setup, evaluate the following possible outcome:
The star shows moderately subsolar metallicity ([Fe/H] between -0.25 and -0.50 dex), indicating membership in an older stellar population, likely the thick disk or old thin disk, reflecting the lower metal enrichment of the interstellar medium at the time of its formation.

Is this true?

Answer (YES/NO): YES